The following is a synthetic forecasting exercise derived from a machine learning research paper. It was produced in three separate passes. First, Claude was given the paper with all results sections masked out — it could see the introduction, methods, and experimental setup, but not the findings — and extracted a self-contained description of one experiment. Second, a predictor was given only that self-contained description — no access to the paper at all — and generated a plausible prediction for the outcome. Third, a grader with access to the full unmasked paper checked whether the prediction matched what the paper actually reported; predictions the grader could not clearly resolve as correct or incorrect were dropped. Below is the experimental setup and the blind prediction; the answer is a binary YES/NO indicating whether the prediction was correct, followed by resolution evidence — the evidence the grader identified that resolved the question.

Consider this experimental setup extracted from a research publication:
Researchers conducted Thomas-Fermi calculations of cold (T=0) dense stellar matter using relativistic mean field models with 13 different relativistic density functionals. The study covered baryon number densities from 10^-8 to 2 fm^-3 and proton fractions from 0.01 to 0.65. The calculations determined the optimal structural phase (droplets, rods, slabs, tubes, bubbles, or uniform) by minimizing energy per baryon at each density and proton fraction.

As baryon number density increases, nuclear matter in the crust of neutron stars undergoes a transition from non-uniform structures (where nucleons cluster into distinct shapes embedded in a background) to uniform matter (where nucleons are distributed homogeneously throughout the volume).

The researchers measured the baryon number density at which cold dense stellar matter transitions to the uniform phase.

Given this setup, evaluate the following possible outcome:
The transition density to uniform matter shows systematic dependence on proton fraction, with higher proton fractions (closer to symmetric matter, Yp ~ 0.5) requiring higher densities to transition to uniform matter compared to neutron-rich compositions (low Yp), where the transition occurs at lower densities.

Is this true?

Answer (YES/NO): NO